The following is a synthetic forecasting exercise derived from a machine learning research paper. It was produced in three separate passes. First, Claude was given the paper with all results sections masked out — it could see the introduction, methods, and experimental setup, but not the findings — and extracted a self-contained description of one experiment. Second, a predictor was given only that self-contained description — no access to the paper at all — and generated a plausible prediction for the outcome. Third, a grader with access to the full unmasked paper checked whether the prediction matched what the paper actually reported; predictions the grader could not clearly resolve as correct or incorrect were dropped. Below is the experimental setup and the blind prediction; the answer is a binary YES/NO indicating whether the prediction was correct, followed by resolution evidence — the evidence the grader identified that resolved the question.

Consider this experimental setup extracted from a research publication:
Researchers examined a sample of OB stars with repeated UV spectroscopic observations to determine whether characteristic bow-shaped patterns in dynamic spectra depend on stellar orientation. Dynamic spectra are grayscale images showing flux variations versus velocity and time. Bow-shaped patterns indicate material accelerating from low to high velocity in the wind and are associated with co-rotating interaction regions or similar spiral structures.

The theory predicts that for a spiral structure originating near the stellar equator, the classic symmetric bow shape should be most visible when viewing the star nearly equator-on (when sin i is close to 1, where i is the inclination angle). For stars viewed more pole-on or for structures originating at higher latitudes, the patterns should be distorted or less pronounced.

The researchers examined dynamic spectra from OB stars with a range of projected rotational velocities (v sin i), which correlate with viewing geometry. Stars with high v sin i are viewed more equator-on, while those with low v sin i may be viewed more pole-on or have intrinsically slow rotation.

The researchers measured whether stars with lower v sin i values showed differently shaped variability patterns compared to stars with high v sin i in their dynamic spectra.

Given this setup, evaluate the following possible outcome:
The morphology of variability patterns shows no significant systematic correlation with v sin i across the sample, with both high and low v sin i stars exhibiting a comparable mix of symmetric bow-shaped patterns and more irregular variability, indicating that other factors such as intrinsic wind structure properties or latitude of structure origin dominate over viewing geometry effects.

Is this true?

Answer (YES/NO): NO